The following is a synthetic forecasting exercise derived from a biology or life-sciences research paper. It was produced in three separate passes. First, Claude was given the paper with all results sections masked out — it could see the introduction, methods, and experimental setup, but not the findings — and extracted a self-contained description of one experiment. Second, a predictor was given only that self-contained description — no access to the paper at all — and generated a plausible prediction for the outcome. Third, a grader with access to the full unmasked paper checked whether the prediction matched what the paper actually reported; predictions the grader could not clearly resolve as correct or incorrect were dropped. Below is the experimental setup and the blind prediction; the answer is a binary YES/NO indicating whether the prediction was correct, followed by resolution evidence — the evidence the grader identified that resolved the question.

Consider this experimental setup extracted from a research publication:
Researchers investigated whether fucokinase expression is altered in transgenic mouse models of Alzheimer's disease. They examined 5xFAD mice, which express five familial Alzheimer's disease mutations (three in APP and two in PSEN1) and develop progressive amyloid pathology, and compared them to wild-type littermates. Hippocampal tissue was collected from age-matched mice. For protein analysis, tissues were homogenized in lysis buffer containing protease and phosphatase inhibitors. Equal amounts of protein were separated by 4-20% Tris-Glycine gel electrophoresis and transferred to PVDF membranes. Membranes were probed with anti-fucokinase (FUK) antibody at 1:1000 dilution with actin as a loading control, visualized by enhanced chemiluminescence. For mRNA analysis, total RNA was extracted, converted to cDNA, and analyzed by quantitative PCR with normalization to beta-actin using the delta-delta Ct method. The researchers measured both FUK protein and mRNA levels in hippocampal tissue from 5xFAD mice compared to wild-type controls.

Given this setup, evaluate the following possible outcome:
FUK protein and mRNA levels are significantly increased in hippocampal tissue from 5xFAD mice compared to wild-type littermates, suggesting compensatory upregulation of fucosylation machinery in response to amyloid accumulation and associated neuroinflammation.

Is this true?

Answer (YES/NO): NO